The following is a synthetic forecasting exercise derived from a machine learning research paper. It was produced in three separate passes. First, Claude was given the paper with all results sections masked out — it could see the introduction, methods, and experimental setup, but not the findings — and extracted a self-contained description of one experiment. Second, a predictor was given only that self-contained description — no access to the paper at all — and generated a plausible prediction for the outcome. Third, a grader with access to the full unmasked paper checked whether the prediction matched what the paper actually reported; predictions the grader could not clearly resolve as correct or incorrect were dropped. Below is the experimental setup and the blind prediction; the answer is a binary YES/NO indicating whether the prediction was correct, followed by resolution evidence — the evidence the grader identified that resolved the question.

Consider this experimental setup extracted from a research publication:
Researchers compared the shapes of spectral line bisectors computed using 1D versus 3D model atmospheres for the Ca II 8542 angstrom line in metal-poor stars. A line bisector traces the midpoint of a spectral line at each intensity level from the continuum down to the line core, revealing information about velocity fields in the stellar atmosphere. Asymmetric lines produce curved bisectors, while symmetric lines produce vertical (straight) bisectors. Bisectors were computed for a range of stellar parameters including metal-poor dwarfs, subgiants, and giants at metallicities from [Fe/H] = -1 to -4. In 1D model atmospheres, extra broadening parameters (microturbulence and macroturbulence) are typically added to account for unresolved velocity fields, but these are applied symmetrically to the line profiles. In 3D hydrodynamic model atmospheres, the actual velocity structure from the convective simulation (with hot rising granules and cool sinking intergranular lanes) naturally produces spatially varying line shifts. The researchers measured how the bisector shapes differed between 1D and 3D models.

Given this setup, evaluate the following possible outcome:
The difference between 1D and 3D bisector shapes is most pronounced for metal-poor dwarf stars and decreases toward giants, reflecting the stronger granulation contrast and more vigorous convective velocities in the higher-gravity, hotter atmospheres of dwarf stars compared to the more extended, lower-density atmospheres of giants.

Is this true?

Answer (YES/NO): NO